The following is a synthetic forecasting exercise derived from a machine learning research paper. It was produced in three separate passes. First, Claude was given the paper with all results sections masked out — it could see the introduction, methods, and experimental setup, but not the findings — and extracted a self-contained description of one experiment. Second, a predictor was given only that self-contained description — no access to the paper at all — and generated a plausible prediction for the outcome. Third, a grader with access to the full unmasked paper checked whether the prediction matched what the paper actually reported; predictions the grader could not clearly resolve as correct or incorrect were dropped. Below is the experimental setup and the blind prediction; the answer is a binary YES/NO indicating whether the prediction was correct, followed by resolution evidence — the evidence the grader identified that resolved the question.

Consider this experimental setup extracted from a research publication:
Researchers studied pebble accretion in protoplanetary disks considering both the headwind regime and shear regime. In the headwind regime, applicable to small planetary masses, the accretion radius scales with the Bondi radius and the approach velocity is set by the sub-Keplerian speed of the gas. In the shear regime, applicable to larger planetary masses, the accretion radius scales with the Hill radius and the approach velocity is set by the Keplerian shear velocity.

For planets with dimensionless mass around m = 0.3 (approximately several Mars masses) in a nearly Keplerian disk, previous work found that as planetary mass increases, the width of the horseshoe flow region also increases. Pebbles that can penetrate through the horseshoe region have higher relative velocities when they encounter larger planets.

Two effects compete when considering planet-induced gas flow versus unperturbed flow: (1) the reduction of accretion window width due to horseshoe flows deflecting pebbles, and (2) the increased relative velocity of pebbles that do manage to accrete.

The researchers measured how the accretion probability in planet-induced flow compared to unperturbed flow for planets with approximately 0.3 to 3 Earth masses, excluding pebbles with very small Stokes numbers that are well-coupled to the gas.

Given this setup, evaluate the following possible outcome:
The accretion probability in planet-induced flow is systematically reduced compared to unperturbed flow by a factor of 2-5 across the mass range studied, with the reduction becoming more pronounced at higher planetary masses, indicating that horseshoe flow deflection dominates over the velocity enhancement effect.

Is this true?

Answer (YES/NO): NO